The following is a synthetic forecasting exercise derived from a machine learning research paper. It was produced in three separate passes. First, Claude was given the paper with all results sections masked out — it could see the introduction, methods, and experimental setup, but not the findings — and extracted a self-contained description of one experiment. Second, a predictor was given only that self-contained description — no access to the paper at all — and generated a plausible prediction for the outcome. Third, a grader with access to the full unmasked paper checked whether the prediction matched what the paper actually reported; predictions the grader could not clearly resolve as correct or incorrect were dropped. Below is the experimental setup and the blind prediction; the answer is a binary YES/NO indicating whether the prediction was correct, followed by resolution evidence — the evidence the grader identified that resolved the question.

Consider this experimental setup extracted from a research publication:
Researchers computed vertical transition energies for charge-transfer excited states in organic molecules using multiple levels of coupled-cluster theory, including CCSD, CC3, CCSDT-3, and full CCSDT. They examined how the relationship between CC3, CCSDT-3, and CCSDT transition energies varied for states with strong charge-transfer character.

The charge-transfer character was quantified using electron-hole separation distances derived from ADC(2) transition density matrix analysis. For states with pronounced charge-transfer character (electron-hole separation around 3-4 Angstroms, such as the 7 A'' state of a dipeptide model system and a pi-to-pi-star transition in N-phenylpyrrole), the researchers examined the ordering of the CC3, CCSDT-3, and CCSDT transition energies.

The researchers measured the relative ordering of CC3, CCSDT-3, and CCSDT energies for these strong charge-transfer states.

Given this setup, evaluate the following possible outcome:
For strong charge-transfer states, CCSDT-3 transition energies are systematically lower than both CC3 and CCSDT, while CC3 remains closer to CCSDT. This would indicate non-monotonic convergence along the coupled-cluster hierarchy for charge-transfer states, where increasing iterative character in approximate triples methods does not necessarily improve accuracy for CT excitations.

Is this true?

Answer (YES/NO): NO